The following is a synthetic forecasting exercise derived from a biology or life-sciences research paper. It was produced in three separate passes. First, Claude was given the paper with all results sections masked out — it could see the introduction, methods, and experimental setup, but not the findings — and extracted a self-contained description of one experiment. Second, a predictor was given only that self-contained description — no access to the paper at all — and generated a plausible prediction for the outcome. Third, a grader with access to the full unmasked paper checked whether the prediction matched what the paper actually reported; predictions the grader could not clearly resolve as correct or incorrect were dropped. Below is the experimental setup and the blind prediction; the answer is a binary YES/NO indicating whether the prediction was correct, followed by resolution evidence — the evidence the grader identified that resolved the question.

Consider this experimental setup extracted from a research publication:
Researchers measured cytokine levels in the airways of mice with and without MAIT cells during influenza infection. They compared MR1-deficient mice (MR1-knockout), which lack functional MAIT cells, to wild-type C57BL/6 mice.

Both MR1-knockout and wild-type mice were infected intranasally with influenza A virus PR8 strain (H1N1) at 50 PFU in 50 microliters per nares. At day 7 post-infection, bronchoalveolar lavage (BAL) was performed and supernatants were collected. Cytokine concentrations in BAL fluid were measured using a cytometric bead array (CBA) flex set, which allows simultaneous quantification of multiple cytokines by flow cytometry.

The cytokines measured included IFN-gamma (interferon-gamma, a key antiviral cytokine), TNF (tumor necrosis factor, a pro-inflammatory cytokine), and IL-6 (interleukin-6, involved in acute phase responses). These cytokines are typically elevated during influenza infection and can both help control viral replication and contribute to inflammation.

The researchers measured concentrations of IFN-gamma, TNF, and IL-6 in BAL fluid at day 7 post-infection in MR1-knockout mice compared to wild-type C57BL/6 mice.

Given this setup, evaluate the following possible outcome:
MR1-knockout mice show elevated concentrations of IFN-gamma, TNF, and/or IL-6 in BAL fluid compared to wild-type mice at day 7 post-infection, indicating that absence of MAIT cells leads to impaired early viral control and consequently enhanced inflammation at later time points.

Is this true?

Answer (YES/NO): NO